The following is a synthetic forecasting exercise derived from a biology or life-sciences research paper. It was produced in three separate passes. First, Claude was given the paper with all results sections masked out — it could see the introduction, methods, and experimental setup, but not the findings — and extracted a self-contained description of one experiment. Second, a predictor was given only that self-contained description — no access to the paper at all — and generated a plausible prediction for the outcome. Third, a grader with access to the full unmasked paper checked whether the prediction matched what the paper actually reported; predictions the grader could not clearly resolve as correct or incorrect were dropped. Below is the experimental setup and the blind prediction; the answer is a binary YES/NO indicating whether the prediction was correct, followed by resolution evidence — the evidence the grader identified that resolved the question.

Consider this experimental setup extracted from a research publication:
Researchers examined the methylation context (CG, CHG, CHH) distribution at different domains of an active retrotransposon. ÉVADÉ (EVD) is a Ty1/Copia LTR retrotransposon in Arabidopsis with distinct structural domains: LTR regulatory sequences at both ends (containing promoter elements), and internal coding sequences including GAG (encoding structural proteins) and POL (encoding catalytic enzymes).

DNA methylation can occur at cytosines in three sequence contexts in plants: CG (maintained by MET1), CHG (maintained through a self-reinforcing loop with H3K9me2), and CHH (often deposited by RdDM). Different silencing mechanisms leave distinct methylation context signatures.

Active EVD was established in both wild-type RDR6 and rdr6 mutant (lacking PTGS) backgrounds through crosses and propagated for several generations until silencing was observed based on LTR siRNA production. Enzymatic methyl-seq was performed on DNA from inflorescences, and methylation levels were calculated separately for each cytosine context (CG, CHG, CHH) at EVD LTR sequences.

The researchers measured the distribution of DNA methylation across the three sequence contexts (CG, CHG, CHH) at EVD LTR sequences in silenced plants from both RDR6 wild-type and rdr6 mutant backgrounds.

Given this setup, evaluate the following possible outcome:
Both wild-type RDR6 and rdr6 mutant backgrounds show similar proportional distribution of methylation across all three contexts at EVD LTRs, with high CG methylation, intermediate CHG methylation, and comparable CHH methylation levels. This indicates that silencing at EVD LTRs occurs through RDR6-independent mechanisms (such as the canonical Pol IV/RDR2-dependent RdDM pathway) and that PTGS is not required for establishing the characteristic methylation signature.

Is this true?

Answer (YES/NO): NO